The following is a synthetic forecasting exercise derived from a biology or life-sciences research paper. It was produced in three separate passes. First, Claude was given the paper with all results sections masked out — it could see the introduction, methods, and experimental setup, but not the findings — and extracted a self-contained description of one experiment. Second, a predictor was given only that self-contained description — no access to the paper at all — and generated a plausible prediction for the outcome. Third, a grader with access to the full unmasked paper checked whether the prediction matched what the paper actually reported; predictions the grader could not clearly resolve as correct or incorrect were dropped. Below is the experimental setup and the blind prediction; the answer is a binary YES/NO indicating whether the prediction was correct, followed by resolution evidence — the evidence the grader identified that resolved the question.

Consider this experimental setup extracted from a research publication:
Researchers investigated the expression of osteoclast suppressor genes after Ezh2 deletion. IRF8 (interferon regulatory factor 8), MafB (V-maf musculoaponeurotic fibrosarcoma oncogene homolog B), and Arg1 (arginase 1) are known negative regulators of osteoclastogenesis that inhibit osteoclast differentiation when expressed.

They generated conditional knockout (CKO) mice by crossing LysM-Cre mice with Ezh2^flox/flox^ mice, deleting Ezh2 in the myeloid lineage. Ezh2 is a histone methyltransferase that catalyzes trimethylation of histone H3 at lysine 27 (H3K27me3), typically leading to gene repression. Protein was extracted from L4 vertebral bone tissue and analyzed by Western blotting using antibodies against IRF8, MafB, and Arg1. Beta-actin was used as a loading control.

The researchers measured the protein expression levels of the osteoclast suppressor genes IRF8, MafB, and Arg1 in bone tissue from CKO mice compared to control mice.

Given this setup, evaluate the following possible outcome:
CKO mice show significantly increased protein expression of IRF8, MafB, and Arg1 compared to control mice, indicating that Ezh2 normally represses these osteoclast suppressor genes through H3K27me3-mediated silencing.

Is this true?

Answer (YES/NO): YES